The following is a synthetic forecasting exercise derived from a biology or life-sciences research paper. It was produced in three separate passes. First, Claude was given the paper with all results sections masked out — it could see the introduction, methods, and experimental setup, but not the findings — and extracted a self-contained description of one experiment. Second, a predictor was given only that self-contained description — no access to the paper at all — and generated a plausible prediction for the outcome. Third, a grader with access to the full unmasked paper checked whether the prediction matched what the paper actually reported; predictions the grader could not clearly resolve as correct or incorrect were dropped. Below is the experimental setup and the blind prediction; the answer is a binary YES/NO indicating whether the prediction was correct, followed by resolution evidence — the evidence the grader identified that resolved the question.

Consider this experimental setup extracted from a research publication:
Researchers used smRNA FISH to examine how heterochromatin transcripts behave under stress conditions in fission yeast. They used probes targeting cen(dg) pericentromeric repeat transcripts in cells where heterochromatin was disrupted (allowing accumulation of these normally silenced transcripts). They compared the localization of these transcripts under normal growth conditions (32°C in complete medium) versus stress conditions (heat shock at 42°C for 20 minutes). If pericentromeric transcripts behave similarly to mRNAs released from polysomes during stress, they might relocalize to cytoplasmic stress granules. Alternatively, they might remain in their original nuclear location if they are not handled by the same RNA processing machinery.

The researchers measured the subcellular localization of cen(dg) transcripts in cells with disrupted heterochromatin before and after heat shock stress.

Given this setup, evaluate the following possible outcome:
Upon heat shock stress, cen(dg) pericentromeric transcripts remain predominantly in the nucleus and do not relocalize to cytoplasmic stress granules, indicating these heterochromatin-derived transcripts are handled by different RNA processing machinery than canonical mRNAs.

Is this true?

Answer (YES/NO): NO